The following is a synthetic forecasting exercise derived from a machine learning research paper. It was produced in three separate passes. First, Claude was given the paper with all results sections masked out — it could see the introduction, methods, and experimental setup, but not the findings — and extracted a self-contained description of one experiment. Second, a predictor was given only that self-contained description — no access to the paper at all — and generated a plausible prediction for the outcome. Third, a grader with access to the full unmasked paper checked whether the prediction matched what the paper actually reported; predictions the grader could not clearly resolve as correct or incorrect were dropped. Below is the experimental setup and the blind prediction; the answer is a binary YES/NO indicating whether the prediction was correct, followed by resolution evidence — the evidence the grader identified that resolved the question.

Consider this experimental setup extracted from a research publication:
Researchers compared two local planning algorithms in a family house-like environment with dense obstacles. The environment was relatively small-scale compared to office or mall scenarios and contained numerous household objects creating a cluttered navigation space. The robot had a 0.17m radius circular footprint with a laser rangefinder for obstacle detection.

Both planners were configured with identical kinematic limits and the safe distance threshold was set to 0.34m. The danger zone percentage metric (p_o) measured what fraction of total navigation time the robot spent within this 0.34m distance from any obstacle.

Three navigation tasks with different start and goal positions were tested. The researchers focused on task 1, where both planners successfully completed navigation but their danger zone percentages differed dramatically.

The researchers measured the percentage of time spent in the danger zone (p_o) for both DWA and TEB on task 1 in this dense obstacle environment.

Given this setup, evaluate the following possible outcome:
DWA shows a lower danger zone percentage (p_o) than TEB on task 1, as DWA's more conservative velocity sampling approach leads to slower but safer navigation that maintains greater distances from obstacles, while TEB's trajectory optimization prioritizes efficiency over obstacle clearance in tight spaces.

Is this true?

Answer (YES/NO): YES